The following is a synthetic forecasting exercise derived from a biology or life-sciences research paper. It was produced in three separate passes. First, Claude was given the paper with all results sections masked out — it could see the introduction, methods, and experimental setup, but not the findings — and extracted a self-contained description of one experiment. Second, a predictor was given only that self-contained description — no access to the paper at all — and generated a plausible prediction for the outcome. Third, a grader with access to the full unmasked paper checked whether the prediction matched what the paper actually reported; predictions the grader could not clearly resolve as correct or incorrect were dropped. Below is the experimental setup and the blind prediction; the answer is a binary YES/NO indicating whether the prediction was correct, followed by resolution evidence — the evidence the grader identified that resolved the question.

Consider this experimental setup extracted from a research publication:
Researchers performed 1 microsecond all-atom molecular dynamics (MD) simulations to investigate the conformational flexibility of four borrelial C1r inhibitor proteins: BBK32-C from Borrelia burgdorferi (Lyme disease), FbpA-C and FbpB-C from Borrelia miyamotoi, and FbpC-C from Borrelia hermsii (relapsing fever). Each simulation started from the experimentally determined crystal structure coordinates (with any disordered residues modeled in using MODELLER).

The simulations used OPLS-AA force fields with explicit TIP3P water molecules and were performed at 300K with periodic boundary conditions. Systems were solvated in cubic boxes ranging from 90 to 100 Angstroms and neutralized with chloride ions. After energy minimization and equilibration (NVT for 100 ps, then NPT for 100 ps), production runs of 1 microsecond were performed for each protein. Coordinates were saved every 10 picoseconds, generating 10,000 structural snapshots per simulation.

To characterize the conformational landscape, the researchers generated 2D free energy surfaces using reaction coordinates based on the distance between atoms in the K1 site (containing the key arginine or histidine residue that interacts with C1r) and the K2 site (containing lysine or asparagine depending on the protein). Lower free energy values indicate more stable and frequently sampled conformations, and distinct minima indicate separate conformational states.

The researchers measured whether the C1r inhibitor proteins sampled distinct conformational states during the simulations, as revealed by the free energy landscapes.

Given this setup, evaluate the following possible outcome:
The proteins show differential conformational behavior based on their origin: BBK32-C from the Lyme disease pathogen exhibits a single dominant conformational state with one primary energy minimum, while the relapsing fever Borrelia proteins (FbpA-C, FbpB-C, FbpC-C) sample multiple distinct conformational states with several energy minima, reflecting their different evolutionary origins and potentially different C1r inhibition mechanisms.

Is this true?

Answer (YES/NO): NO